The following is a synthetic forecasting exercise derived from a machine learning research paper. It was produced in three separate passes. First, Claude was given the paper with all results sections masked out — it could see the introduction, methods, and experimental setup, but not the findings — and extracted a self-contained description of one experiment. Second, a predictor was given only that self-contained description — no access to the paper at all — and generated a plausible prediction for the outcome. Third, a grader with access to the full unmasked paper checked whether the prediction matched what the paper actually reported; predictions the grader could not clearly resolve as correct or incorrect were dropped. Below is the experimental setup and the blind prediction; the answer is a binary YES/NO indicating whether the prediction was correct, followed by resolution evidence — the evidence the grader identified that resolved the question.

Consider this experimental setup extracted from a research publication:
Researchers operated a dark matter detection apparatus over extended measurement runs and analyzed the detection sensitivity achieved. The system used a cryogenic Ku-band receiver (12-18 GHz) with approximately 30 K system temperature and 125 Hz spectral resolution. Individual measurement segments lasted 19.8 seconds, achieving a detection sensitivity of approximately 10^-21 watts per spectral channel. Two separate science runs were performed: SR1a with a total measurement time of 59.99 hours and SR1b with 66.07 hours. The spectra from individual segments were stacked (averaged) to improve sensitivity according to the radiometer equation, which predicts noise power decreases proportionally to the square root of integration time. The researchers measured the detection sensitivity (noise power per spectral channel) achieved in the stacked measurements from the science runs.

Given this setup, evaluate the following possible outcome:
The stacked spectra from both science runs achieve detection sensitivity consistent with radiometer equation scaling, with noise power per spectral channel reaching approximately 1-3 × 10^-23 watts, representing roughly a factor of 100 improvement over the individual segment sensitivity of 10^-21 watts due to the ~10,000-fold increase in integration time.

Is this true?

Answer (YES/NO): YES